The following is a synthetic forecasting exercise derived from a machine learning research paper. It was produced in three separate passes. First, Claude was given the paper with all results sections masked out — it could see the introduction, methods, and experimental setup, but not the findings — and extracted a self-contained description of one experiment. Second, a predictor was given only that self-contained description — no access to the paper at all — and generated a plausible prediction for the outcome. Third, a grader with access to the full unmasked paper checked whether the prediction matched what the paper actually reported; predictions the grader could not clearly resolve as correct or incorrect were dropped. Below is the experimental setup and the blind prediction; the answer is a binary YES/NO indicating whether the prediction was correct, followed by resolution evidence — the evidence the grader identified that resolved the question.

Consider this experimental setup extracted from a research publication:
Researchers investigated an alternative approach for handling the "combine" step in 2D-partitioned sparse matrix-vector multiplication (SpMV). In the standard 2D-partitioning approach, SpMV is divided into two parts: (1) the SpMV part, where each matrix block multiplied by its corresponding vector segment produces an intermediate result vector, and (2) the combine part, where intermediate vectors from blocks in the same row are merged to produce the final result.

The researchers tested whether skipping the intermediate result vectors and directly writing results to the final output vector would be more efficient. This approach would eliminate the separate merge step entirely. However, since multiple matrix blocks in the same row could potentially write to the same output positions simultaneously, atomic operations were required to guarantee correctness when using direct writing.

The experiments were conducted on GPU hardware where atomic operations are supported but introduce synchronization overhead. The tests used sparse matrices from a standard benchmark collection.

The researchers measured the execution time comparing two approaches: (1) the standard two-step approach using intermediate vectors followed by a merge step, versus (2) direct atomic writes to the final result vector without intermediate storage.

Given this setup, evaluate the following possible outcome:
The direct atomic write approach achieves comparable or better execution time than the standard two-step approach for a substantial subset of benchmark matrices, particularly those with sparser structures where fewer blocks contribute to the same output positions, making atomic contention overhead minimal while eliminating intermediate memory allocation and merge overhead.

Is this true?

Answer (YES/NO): NO